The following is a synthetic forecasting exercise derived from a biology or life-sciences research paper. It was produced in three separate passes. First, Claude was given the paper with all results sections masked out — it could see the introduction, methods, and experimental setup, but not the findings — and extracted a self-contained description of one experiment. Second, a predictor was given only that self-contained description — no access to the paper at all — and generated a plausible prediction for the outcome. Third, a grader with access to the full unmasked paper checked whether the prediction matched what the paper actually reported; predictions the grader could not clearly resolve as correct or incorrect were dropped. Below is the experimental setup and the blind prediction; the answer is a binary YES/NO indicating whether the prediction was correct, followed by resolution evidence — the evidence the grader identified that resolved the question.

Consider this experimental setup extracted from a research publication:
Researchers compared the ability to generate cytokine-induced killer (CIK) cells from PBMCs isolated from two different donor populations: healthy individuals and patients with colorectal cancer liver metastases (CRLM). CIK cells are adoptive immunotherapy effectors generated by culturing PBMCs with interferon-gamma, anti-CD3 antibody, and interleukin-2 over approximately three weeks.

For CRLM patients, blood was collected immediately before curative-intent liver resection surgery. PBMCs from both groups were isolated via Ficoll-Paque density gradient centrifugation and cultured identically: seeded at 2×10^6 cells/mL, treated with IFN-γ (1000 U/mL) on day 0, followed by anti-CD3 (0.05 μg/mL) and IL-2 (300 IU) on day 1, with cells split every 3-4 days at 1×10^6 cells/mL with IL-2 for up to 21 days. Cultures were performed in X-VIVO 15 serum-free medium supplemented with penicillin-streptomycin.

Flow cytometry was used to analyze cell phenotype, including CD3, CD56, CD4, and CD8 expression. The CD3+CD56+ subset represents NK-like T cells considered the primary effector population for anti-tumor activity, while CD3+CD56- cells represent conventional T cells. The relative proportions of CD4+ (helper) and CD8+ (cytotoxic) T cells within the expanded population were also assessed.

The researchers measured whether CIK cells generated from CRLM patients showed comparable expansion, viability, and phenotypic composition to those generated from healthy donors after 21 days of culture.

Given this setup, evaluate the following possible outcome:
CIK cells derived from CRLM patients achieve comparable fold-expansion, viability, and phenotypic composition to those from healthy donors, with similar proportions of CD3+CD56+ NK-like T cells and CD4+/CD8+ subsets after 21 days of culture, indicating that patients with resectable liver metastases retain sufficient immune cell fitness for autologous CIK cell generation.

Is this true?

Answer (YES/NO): YES